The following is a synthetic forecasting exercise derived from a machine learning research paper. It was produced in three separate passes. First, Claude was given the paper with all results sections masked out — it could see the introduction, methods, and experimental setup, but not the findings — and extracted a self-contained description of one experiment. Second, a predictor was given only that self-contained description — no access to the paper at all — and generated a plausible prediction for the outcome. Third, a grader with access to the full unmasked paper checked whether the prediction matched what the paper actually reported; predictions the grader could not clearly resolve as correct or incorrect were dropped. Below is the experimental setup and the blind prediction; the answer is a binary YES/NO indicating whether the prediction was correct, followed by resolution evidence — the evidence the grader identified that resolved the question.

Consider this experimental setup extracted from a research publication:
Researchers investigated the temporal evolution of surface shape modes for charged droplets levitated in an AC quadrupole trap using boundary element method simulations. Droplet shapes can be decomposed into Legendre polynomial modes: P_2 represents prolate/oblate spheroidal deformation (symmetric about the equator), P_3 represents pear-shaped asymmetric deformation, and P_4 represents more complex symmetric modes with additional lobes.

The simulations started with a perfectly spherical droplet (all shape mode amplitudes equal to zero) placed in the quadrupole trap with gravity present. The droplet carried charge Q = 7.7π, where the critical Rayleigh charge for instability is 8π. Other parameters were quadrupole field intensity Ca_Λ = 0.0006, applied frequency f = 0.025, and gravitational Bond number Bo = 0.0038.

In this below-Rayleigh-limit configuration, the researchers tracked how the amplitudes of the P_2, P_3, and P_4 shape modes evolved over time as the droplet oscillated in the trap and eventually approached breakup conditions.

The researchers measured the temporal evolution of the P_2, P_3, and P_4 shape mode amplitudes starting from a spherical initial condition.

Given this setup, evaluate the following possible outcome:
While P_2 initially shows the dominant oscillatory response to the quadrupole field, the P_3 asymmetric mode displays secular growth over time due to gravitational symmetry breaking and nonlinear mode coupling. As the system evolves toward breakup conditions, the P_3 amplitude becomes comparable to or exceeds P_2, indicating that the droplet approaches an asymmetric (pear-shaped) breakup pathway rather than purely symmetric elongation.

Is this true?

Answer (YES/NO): NO